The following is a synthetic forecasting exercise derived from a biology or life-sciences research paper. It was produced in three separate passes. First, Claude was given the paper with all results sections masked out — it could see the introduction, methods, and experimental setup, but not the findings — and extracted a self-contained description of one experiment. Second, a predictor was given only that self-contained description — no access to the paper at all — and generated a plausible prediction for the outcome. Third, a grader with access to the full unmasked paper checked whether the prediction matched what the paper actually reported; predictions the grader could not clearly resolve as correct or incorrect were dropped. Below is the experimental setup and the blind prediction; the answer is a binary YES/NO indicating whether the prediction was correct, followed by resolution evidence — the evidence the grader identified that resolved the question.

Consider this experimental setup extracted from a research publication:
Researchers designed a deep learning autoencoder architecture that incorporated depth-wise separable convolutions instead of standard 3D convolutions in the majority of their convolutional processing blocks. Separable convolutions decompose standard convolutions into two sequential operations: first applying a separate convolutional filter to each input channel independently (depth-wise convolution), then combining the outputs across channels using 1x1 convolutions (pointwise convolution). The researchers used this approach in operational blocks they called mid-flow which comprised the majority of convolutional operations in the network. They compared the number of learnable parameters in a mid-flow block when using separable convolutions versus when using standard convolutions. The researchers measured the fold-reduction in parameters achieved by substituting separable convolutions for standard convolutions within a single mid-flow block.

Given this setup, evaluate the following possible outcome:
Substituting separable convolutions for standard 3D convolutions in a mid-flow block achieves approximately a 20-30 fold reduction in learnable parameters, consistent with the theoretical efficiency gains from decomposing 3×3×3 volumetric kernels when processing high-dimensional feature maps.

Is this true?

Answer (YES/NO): YES